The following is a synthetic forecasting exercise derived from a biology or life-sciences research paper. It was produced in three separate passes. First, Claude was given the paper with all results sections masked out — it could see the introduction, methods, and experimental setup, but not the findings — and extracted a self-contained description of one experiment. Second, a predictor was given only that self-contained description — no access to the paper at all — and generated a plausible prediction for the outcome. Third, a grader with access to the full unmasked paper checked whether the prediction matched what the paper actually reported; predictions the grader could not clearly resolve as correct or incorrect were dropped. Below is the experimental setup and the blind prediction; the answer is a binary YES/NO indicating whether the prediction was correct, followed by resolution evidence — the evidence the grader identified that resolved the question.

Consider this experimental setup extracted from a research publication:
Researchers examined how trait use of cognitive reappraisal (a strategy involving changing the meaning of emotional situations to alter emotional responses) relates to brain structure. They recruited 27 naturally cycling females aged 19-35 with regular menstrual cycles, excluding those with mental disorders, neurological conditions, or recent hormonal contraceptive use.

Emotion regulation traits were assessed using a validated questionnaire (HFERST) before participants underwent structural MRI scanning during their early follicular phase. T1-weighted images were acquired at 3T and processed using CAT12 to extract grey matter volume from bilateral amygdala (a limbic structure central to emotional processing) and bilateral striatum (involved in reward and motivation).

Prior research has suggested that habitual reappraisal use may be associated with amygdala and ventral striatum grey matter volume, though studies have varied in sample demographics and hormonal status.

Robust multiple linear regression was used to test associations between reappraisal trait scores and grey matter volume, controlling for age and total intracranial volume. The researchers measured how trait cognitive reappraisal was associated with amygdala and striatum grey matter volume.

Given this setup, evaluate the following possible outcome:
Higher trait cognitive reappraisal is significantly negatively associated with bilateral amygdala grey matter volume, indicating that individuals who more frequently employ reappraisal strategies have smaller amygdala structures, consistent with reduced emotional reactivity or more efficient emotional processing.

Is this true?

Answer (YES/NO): NO